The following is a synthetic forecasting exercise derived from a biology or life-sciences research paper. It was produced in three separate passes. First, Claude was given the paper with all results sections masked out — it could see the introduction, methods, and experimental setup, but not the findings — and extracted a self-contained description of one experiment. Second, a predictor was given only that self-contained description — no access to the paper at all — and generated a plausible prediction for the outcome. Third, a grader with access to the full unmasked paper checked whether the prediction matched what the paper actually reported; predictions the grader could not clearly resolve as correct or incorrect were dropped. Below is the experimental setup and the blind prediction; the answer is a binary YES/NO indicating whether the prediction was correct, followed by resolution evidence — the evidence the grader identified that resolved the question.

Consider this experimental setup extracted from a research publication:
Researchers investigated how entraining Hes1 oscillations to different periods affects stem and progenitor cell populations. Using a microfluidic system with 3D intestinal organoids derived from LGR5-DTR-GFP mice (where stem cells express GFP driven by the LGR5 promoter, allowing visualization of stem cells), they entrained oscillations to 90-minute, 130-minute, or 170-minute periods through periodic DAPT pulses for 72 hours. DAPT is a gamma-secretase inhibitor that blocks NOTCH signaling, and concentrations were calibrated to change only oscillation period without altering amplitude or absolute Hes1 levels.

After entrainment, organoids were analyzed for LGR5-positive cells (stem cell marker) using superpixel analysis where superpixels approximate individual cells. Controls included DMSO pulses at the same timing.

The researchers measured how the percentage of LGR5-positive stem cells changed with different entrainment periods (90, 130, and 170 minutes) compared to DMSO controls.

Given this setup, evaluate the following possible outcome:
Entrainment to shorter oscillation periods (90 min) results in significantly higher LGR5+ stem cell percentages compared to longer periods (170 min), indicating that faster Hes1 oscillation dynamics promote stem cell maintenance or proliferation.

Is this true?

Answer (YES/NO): YES